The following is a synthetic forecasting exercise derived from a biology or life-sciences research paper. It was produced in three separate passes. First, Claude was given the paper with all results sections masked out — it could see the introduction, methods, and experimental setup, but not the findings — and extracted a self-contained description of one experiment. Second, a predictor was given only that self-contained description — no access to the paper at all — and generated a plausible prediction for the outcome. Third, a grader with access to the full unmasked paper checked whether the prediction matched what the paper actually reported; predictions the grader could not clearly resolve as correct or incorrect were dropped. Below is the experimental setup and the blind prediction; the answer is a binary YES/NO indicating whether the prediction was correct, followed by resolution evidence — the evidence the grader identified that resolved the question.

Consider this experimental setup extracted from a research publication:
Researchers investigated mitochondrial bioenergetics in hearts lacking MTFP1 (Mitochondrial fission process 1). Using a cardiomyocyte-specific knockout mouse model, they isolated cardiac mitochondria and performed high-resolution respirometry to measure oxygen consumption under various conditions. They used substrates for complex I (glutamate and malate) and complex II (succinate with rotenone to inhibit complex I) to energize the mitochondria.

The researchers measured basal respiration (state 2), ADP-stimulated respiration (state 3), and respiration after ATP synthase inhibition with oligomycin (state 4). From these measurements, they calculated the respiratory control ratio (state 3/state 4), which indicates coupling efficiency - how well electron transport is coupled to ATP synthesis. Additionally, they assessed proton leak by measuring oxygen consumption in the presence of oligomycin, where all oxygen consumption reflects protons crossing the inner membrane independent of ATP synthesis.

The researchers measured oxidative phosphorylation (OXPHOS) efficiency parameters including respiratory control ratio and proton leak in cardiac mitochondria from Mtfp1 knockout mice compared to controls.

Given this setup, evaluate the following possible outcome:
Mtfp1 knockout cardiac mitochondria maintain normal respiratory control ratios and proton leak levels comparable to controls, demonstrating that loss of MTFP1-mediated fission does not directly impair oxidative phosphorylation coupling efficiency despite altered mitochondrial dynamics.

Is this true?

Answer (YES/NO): NO